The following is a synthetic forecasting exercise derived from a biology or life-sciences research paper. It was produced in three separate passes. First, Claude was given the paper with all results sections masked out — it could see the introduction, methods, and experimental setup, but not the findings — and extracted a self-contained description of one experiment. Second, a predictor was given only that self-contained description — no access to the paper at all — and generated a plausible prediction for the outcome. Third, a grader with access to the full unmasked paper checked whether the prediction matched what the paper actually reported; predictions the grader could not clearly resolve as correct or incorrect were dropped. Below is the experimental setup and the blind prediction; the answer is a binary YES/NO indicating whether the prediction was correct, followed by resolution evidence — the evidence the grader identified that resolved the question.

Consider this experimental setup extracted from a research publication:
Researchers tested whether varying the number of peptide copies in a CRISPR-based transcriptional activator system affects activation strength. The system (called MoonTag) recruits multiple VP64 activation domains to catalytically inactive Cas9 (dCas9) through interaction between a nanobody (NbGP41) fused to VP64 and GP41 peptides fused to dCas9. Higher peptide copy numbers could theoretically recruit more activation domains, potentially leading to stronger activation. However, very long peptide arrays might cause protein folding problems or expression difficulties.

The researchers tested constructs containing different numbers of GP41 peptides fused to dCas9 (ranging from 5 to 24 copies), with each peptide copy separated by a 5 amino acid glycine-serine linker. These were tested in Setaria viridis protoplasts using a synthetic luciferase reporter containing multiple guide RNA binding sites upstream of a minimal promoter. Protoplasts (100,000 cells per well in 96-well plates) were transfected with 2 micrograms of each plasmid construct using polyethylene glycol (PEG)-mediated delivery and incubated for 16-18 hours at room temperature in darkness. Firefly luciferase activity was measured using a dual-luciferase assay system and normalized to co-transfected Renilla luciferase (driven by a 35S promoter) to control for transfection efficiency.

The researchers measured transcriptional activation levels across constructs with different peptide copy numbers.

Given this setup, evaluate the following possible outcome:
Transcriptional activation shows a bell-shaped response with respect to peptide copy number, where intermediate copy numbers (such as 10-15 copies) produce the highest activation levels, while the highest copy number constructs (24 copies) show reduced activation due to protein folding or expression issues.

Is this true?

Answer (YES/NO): NO